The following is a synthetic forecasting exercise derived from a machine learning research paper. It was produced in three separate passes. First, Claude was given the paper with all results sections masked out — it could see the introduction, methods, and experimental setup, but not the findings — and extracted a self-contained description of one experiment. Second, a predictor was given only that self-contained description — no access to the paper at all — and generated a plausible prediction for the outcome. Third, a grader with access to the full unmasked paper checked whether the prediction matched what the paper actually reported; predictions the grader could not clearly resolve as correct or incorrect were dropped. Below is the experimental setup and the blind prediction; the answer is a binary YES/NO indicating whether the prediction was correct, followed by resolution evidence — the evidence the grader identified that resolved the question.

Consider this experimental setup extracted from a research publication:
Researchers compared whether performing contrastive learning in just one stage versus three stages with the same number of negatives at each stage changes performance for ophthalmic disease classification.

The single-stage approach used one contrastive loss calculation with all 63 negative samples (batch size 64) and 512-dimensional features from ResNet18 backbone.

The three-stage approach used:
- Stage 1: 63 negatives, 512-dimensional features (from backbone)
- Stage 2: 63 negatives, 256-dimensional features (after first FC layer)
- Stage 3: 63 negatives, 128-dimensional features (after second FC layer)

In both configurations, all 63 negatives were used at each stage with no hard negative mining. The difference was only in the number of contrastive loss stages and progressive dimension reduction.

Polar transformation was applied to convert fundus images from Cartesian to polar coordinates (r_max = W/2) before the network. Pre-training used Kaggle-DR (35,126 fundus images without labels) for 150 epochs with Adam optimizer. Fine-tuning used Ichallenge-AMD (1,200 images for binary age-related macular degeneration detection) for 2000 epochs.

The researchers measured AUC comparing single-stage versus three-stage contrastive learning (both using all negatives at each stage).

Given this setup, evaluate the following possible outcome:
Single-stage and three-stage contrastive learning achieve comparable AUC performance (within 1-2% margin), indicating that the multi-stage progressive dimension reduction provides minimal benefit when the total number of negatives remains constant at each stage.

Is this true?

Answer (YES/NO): NO